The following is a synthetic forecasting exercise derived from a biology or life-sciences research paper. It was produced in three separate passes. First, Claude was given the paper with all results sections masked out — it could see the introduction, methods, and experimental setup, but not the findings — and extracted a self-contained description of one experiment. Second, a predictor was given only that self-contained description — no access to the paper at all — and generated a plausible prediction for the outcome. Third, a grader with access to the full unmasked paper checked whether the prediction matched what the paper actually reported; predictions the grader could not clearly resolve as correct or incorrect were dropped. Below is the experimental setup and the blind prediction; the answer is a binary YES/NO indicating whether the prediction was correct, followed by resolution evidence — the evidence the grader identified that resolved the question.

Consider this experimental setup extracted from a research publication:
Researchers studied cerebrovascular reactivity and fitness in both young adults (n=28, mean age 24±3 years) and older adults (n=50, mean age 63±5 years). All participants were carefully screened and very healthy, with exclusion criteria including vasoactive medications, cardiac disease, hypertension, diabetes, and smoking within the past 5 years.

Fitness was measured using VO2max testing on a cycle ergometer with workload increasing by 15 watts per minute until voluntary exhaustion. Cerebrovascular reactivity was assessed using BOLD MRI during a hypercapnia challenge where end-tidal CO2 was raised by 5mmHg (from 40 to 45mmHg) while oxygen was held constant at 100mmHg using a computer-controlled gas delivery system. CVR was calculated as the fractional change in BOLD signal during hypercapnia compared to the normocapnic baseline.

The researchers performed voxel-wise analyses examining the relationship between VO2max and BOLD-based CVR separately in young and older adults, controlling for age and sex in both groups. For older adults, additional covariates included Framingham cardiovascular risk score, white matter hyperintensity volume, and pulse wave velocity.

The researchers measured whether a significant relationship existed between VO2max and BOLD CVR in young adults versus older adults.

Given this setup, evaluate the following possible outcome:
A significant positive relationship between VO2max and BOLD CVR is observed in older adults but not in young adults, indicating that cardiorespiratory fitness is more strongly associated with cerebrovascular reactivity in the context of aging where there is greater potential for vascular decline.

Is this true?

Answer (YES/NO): NO